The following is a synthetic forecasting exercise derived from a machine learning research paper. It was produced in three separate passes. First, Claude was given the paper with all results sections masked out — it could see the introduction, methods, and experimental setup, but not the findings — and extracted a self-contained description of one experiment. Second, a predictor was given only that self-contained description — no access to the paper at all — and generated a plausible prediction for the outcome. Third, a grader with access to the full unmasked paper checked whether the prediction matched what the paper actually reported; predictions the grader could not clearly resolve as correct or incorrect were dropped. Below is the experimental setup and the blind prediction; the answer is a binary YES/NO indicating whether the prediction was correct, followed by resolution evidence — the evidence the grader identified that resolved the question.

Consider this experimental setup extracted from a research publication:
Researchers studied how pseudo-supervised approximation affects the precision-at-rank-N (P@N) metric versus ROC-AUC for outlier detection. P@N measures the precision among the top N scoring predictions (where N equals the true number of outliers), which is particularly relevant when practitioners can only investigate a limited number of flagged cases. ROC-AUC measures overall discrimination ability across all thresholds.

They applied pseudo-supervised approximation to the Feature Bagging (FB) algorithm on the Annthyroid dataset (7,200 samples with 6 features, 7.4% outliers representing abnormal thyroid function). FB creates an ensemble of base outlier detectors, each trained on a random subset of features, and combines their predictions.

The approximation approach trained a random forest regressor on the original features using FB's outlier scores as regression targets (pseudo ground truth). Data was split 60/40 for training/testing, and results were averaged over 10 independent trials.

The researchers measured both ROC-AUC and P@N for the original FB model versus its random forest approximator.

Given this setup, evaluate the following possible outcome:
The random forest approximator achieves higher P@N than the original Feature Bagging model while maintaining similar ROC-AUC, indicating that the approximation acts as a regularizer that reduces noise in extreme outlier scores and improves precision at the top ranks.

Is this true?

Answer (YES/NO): NO